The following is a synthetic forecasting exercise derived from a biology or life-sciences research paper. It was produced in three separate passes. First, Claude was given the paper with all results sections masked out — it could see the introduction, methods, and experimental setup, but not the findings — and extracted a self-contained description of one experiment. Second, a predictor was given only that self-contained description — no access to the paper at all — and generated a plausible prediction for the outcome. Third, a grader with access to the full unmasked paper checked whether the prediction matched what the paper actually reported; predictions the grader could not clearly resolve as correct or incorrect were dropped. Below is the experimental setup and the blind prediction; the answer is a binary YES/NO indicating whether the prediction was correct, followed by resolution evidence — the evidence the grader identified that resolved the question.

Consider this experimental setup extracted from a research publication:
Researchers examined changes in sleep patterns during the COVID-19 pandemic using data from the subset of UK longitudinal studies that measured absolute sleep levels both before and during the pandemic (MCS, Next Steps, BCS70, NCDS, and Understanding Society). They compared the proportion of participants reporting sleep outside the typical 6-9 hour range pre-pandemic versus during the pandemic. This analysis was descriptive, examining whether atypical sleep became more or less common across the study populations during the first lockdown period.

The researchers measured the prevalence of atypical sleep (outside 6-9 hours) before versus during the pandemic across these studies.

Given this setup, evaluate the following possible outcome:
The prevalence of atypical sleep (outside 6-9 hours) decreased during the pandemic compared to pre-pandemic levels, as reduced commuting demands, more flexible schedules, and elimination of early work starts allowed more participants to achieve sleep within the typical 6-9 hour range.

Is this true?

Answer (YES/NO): NO